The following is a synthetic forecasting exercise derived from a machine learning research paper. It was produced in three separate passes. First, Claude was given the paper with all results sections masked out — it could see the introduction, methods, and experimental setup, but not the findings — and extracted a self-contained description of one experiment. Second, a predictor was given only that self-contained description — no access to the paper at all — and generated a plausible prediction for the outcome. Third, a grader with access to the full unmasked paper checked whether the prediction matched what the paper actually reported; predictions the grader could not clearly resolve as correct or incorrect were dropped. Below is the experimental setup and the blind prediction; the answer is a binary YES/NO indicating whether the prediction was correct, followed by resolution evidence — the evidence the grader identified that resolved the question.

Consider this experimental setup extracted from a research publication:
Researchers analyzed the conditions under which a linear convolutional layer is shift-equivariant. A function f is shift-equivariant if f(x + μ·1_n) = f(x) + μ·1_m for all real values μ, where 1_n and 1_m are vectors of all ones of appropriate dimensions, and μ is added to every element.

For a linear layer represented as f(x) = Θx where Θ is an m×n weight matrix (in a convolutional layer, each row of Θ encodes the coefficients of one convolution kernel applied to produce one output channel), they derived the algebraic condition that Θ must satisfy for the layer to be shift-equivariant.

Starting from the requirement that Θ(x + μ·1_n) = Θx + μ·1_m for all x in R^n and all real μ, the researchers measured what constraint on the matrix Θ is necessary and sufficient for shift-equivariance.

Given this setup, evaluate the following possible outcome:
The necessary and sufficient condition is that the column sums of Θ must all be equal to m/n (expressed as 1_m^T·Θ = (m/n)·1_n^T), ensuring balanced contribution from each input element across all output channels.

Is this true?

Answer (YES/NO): NO